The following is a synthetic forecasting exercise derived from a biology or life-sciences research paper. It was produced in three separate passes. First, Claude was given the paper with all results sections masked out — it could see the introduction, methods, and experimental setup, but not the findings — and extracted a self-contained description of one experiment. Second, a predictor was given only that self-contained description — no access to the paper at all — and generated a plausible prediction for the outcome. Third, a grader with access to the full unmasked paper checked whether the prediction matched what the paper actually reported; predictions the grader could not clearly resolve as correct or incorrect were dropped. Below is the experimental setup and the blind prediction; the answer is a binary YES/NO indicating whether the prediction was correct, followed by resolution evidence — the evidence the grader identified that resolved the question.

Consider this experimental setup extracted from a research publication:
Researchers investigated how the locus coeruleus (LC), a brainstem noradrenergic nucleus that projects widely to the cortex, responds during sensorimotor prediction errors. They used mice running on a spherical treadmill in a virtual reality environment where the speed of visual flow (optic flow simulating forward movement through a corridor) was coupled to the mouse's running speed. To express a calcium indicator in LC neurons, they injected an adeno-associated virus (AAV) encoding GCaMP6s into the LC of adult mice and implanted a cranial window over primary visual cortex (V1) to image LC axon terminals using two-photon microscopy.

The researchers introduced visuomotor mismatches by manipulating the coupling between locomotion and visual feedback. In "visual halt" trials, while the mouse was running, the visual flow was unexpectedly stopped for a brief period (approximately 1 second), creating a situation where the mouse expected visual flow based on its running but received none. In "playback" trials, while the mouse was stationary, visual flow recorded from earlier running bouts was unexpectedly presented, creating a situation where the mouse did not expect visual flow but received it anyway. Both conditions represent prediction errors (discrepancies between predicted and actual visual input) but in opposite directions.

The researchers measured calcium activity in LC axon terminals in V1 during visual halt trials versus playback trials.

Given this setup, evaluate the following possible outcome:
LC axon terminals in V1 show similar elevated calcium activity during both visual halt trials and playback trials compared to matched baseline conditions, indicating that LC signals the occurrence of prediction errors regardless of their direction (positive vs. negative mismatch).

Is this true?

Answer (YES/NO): YES